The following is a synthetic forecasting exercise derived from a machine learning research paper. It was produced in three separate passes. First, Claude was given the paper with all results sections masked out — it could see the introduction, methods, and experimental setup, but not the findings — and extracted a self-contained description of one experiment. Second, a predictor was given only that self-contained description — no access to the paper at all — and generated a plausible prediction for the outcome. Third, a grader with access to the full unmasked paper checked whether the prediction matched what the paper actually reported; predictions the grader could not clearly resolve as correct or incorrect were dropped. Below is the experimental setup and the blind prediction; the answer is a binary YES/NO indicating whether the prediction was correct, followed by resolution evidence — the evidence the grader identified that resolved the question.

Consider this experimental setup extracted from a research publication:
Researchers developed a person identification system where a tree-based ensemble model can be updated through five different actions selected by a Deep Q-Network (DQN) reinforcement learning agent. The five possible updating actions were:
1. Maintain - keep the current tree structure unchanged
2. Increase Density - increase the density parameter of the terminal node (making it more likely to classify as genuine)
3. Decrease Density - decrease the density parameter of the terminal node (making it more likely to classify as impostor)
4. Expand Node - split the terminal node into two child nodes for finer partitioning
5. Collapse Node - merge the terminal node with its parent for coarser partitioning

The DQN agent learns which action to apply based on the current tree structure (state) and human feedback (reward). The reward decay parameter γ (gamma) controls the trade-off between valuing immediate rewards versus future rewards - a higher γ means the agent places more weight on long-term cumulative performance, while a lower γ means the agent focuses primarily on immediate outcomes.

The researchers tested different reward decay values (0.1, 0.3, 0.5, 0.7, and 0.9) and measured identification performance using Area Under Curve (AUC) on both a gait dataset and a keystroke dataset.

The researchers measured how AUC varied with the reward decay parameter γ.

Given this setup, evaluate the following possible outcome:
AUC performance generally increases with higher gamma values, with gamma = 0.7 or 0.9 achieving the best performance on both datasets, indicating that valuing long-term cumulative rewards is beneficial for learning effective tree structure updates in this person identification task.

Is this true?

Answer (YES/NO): NO